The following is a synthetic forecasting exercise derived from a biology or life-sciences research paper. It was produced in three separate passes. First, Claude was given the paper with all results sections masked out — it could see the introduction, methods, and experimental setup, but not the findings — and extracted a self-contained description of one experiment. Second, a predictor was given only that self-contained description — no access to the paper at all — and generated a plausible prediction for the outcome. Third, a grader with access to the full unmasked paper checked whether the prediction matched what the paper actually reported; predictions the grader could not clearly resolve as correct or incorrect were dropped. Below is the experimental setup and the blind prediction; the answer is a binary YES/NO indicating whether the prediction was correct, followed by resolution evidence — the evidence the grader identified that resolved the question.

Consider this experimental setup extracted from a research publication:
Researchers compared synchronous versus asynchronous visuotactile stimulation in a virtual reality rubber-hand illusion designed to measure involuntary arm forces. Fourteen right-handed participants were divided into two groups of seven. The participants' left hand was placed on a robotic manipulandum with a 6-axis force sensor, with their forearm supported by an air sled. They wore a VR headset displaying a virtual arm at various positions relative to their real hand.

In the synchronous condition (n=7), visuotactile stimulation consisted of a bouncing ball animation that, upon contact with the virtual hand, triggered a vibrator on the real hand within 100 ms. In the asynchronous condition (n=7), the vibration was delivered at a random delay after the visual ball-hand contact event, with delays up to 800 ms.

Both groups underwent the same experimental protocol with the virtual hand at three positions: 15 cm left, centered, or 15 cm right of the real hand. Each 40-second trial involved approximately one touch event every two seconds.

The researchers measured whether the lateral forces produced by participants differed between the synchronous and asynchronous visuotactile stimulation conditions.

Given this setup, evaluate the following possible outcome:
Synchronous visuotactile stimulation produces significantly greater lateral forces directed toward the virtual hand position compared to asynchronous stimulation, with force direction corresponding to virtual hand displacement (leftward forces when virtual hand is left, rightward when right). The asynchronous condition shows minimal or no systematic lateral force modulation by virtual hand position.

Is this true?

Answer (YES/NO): NO